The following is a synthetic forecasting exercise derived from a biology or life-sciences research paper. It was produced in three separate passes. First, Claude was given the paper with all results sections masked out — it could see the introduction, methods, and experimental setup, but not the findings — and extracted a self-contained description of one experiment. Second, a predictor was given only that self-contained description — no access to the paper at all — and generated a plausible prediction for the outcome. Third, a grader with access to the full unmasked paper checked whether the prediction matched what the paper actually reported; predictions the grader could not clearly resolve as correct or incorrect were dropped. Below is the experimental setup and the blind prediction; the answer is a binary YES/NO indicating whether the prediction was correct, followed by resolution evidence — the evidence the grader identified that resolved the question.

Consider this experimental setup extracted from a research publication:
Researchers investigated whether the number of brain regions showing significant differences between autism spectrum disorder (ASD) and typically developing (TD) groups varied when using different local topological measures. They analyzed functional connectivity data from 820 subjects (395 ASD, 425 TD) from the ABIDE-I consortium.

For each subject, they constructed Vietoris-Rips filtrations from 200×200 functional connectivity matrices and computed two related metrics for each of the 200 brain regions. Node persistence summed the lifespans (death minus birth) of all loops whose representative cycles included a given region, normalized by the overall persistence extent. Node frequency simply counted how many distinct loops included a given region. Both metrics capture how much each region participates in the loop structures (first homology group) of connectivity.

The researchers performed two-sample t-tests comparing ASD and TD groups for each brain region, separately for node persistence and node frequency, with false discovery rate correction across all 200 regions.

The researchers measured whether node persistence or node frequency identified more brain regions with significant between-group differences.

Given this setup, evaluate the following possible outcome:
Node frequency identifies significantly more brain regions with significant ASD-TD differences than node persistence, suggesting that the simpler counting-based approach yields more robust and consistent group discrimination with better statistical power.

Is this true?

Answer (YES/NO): YES